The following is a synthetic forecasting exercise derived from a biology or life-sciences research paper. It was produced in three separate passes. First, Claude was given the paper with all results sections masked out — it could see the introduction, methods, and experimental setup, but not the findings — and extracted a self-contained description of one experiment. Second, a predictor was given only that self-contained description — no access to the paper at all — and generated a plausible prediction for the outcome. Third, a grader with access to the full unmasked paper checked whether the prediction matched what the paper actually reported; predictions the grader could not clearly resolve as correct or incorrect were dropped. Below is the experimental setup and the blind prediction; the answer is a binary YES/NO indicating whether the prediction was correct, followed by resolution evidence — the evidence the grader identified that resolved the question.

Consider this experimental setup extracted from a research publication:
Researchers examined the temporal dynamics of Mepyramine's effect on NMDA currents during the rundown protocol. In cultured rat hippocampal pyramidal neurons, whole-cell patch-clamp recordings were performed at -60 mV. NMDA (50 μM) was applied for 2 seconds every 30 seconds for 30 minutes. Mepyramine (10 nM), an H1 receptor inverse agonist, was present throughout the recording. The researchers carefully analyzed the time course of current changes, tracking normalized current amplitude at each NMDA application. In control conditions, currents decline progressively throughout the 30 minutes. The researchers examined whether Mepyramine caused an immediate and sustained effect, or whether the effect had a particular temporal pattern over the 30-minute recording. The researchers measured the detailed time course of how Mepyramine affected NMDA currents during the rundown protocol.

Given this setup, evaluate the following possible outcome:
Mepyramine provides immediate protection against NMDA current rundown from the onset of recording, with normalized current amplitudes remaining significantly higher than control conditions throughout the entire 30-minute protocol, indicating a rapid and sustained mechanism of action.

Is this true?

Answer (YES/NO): NO